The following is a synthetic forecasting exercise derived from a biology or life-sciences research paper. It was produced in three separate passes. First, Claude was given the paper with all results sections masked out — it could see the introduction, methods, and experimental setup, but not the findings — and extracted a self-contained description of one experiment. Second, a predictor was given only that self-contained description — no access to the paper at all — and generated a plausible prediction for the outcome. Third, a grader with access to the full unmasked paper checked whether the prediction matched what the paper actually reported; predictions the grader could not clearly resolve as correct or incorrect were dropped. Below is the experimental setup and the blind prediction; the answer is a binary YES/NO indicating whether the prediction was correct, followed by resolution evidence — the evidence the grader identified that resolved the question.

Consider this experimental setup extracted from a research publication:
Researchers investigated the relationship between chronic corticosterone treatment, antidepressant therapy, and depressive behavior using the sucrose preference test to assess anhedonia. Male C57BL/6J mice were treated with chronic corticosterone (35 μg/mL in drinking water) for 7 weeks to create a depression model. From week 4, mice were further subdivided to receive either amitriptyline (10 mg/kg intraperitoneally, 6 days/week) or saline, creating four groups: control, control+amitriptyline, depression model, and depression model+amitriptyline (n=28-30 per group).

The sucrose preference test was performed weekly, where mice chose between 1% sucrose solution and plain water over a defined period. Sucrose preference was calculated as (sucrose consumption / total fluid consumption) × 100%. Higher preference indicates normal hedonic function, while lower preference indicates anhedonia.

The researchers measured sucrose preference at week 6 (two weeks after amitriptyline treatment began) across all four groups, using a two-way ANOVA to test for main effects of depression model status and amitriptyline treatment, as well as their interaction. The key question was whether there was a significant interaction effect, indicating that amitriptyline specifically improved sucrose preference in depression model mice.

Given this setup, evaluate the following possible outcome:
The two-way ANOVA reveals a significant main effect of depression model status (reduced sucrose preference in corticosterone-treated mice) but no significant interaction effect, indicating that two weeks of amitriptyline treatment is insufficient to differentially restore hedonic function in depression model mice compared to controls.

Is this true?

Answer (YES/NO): NO